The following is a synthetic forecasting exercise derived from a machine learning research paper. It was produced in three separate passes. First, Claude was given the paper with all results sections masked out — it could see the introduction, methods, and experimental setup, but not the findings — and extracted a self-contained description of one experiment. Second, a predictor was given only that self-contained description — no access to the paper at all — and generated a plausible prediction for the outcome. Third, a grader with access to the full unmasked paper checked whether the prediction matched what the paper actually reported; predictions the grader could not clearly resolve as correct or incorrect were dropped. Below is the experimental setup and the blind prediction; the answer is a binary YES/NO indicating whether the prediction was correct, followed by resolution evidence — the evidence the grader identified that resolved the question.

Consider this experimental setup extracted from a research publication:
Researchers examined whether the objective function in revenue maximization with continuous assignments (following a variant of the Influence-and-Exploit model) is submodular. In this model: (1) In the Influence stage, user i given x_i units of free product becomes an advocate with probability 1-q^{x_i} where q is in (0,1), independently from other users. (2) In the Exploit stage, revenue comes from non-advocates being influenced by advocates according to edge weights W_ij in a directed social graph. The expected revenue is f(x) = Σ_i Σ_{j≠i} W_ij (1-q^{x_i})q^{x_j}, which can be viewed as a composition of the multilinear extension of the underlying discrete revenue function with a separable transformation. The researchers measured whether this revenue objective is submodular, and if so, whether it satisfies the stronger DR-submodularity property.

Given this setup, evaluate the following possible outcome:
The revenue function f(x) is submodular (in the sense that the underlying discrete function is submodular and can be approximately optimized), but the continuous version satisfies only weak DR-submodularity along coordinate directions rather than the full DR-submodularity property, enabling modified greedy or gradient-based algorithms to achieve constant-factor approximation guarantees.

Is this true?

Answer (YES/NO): NO